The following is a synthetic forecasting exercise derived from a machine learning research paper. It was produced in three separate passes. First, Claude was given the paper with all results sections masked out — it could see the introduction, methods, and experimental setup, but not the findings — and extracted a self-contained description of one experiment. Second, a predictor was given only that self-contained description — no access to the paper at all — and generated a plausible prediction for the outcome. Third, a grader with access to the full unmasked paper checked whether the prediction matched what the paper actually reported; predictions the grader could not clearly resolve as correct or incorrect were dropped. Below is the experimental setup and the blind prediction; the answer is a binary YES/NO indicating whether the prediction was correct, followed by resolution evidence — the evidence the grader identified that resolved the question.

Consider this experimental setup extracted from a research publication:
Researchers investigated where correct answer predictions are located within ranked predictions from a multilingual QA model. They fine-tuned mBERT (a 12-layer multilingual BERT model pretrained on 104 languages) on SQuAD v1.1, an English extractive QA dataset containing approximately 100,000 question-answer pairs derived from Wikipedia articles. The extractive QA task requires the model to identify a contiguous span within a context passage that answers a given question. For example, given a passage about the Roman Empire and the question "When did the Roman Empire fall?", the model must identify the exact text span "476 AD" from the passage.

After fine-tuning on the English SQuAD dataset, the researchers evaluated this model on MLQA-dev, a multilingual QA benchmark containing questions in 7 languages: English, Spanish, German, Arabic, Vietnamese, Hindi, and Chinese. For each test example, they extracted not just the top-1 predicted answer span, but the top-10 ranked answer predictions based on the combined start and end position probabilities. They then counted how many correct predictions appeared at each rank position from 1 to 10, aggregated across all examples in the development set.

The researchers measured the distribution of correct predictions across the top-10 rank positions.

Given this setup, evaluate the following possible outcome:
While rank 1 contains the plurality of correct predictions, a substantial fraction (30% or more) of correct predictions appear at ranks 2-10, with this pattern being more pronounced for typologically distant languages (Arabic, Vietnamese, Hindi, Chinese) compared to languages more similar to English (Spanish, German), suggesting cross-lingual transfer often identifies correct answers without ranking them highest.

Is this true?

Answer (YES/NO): YES